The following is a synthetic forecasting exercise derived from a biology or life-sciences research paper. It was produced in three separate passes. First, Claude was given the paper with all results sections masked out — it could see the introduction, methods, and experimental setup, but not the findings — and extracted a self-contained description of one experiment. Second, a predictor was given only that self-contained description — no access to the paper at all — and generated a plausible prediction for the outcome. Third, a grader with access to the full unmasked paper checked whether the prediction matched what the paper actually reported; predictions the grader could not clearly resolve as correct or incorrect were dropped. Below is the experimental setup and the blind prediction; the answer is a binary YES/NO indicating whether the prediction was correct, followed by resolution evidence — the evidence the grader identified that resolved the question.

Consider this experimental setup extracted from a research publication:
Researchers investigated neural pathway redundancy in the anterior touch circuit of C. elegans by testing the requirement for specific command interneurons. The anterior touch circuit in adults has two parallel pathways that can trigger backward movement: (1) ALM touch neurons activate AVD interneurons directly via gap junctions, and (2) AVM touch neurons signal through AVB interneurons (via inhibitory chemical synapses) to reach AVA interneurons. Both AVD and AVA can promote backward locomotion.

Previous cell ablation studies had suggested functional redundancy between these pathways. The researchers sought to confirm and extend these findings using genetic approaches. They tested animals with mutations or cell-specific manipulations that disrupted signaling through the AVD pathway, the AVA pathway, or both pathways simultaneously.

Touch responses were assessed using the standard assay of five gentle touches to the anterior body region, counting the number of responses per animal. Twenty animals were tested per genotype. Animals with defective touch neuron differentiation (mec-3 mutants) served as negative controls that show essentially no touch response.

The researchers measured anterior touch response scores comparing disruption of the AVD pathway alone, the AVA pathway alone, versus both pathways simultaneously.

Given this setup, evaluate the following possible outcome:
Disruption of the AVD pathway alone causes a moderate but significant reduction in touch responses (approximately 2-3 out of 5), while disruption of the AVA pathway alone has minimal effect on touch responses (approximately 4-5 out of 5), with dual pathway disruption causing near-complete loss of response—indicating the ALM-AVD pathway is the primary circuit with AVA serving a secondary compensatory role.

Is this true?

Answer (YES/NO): NO